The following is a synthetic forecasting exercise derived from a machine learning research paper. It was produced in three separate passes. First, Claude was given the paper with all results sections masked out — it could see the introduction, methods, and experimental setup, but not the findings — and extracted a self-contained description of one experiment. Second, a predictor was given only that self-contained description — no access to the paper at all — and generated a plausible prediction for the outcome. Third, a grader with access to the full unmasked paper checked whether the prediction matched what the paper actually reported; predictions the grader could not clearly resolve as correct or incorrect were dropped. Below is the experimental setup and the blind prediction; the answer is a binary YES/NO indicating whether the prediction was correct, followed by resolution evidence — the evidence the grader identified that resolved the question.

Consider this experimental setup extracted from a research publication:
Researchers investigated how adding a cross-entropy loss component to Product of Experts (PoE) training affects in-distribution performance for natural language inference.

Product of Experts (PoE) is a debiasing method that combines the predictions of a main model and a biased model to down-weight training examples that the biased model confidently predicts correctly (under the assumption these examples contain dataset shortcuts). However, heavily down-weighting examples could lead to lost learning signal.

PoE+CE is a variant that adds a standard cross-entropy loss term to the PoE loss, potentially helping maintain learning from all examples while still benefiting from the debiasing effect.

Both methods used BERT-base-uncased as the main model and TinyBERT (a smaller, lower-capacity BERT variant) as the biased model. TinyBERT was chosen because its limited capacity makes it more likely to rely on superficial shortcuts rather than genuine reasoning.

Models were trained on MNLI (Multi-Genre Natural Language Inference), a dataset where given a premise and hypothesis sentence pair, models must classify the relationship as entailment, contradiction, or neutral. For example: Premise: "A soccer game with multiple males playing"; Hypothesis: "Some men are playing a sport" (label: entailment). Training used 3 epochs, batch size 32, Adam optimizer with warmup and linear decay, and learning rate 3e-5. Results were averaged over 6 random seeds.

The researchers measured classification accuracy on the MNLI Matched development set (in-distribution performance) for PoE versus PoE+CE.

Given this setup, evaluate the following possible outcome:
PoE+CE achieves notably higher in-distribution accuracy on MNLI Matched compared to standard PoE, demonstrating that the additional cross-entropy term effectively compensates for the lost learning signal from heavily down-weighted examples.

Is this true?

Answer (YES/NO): YES